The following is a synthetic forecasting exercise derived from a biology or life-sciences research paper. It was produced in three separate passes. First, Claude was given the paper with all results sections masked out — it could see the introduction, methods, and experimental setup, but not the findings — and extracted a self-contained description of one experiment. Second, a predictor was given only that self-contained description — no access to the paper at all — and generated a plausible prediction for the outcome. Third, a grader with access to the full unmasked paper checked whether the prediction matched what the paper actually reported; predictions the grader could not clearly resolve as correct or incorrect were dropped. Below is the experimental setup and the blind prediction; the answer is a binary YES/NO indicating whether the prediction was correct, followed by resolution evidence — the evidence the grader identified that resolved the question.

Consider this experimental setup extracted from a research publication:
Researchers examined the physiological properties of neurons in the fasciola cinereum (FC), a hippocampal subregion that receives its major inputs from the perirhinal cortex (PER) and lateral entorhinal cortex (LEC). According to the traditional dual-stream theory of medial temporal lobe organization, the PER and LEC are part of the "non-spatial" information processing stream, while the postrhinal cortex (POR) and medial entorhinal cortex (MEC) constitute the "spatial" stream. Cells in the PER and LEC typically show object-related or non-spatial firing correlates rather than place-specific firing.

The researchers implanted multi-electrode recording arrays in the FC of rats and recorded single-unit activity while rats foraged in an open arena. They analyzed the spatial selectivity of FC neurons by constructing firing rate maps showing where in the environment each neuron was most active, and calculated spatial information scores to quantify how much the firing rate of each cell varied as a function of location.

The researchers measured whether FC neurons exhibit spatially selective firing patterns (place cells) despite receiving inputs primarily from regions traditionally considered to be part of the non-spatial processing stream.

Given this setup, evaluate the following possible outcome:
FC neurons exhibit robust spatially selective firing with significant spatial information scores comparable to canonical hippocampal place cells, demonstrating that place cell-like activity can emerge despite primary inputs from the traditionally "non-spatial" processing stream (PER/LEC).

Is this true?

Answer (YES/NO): NO